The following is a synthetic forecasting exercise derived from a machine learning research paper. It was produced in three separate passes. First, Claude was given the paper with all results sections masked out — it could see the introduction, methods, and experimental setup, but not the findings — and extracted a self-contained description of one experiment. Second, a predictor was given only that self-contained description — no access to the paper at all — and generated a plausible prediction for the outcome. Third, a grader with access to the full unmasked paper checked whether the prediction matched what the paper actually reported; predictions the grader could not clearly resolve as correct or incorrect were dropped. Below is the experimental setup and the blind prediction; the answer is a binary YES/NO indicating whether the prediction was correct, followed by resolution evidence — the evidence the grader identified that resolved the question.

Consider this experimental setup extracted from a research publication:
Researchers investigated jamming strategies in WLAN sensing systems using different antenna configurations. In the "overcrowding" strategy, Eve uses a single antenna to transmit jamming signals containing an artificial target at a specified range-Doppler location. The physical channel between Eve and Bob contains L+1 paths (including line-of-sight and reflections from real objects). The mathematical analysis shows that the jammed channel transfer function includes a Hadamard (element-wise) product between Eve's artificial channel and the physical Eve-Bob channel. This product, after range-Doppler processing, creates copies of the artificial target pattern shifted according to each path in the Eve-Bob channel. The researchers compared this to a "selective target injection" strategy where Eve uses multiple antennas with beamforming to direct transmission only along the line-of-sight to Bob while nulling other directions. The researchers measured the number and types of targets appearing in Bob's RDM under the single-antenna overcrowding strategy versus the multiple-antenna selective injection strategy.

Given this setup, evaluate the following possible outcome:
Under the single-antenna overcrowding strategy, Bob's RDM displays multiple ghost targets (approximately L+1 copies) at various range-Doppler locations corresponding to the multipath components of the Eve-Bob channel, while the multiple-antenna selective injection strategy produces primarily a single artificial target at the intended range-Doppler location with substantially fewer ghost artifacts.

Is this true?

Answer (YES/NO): YES